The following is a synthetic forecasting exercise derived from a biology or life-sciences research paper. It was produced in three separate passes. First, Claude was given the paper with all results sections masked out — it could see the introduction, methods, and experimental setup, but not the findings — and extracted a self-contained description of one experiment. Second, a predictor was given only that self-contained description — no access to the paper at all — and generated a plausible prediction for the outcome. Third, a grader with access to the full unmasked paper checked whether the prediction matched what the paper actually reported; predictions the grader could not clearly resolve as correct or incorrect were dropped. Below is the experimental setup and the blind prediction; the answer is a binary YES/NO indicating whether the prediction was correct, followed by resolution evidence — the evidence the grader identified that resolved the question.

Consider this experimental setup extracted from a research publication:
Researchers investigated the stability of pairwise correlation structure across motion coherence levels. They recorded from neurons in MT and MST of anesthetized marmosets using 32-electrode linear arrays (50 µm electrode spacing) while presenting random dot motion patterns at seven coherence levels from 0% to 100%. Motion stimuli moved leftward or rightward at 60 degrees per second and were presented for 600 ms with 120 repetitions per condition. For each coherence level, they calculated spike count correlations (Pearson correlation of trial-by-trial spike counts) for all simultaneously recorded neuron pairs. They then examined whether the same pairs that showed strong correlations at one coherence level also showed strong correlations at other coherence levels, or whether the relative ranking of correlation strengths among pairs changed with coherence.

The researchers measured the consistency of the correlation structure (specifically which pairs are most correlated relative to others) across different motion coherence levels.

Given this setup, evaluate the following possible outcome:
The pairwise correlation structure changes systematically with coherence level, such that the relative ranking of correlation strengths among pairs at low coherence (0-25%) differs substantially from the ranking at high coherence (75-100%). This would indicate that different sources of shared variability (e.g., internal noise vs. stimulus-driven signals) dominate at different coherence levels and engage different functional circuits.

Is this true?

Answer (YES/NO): NO